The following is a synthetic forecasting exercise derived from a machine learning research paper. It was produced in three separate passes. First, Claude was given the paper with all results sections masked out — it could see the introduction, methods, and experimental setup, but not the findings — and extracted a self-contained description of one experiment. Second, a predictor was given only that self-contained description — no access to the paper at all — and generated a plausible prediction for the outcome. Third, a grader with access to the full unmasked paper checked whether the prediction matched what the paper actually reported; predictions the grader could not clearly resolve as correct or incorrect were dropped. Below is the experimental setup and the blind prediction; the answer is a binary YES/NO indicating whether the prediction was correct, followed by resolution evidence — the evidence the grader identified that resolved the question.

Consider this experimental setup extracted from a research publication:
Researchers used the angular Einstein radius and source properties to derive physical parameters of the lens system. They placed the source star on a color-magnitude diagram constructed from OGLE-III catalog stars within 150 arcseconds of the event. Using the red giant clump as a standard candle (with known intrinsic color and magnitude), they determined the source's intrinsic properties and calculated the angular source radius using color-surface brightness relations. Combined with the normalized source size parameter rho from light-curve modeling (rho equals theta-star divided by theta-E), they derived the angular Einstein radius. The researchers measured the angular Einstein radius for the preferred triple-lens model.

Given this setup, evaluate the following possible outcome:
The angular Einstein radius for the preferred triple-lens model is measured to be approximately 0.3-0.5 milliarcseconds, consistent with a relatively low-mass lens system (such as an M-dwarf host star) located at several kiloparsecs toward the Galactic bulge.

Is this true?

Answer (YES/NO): NO